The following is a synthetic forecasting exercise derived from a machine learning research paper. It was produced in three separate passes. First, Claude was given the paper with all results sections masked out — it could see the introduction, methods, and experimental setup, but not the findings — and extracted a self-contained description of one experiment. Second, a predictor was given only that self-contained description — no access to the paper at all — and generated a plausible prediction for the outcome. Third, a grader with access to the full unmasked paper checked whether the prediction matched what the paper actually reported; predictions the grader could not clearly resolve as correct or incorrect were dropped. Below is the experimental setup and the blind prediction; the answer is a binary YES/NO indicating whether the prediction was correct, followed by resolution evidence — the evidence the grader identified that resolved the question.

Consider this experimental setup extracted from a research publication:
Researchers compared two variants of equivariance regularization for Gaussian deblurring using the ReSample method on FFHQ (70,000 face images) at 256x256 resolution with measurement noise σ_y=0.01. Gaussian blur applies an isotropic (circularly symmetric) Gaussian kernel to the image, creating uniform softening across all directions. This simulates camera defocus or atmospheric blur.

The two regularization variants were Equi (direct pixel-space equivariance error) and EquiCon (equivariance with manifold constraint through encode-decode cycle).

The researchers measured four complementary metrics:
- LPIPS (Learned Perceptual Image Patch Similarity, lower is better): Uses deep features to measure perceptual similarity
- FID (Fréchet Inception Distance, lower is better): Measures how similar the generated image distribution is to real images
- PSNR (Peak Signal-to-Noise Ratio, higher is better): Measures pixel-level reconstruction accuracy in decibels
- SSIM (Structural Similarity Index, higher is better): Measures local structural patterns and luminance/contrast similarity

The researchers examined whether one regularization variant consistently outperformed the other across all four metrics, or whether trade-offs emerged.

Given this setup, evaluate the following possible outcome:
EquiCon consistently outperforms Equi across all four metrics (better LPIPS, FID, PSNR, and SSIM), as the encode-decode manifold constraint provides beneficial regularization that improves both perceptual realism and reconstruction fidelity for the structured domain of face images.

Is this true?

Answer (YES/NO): NO